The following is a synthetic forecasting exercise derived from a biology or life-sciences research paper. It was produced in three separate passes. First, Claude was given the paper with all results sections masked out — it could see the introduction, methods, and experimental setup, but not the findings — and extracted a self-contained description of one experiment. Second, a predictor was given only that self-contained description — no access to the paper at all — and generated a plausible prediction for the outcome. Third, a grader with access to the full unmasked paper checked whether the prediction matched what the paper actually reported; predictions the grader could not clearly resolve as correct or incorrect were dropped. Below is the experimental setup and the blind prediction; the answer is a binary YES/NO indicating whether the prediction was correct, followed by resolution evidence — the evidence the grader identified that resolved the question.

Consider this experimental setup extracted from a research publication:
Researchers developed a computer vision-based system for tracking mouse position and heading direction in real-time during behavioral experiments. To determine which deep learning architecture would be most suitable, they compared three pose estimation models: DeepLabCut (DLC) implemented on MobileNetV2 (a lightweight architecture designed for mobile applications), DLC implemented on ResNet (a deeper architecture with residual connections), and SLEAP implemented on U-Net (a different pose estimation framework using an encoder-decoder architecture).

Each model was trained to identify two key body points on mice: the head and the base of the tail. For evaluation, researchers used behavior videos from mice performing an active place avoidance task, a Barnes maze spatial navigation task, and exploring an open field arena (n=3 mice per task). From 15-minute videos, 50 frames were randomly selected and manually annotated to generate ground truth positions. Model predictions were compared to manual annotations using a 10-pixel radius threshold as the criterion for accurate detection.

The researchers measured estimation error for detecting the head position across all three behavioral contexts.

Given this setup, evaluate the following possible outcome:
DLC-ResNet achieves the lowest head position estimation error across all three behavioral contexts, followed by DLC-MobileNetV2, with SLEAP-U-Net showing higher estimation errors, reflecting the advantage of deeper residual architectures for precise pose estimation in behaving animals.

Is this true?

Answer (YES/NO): NO